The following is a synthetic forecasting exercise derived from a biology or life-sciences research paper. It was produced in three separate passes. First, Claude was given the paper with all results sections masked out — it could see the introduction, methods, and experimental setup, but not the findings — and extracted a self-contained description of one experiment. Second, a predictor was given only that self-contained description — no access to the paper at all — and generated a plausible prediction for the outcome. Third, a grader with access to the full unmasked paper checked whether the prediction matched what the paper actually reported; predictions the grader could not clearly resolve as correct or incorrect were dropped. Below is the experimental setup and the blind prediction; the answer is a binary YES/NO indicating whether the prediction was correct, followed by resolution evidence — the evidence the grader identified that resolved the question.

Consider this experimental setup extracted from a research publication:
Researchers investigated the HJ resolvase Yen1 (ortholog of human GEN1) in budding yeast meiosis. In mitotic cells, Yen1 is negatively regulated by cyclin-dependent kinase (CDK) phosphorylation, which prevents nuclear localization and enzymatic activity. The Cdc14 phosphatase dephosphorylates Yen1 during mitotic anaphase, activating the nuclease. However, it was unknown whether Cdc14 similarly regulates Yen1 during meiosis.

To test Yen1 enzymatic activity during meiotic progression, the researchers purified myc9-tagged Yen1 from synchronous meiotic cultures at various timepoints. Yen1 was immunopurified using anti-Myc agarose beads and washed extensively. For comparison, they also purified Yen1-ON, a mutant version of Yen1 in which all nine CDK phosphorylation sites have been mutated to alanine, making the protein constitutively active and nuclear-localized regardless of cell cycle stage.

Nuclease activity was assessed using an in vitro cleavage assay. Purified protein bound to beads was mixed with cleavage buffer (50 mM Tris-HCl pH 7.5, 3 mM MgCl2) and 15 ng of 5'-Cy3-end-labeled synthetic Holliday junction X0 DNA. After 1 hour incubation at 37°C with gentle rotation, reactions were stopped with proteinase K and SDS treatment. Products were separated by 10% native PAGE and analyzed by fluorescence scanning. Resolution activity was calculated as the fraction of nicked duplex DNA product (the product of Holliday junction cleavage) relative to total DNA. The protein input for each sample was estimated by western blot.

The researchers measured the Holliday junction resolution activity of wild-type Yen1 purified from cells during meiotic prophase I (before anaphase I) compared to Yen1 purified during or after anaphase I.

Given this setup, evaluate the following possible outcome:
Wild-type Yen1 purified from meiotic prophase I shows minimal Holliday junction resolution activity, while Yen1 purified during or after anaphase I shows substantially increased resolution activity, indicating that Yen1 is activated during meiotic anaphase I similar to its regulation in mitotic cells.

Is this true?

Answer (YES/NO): NO